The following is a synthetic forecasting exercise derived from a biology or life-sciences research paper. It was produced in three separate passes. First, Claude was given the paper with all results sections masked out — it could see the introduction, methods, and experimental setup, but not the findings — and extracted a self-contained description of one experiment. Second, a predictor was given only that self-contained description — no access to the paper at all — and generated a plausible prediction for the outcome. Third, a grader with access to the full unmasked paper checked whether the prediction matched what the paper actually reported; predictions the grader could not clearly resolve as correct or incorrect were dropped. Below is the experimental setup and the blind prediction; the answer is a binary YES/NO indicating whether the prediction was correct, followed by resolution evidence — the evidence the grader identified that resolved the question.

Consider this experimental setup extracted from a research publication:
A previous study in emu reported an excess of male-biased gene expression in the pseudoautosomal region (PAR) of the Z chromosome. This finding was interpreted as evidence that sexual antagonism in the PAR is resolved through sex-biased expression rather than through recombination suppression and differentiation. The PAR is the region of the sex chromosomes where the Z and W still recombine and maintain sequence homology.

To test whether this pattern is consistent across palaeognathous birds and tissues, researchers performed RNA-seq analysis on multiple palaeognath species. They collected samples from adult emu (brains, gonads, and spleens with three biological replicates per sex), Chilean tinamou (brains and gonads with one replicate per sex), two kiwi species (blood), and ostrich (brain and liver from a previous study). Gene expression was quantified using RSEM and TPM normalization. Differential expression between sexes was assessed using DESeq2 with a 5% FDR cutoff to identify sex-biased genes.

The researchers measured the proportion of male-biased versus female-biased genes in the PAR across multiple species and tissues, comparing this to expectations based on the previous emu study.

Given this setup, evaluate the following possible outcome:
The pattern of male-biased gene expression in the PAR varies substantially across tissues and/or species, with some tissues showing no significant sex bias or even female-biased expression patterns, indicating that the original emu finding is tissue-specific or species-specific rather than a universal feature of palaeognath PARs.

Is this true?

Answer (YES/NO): NO